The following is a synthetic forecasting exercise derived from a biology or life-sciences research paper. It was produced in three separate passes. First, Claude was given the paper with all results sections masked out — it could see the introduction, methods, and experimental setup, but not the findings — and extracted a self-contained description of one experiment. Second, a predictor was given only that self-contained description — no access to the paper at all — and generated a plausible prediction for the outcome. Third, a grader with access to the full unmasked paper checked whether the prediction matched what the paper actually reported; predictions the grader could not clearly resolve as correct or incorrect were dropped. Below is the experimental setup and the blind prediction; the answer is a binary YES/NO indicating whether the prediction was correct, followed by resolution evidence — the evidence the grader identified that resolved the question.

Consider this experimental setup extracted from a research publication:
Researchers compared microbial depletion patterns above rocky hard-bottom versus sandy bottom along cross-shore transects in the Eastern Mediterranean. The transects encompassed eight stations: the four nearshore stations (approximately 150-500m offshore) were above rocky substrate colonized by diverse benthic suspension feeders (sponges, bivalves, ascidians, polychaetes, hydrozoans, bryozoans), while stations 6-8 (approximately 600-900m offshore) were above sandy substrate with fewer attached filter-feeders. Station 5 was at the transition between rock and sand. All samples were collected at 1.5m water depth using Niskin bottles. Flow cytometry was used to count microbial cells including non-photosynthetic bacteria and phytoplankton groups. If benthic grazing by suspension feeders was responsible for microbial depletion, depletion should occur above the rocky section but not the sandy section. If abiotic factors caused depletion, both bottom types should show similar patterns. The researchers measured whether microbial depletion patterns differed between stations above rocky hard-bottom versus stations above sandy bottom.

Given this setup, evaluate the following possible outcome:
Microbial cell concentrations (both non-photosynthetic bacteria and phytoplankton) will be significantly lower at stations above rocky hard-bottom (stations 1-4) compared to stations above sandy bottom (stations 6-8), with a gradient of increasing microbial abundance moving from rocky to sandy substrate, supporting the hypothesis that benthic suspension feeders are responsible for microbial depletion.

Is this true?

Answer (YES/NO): YES